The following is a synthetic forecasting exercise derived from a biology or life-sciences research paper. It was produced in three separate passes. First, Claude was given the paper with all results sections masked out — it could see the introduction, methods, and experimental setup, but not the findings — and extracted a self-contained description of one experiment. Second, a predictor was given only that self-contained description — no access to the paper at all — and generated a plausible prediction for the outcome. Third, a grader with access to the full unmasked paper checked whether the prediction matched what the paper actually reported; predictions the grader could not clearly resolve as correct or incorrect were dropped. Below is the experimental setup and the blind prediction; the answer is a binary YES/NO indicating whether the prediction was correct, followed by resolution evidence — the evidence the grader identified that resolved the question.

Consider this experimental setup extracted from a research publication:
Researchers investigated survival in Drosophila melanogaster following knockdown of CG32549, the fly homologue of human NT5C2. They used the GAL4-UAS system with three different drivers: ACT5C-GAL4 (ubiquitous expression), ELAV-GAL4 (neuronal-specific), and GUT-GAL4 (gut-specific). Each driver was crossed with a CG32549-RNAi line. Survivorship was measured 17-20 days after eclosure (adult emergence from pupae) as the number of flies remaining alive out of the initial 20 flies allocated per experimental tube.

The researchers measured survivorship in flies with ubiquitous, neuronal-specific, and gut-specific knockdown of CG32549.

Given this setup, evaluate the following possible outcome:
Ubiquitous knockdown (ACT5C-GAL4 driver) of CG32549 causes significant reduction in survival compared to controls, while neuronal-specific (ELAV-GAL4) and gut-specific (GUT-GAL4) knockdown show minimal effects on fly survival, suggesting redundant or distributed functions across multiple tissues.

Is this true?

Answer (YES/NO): NO